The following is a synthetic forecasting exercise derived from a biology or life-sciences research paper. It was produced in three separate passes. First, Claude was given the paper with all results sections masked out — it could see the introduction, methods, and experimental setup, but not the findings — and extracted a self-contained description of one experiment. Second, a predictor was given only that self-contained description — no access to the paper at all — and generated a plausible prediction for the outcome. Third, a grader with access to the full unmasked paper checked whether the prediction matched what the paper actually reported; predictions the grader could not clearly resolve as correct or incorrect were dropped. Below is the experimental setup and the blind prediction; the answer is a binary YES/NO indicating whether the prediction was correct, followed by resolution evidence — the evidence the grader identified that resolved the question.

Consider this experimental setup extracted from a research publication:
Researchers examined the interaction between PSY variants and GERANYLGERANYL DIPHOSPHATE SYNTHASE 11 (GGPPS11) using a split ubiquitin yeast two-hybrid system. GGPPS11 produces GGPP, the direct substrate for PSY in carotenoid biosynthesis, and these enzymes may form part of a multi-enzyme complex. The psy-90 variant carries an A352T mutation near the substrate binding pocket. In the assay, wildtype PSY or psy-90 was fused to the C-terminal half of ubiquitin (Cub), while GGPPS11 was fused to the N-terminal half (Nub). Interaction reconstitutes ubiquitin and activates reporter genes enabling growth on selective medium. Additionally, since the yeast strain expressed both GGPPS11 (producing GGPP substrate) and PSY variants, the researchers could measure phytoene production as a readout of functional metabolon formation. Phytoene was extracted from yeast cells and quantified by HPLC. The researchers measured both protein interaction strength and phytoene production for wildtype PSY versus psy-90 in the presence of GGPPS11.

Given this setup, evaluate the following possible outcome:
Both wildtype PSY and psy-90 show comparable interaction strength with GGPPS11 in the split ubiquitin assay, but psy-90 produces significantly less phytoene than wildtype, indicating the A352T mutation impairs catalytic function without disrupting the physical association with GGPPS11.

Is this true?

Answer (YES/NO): NO